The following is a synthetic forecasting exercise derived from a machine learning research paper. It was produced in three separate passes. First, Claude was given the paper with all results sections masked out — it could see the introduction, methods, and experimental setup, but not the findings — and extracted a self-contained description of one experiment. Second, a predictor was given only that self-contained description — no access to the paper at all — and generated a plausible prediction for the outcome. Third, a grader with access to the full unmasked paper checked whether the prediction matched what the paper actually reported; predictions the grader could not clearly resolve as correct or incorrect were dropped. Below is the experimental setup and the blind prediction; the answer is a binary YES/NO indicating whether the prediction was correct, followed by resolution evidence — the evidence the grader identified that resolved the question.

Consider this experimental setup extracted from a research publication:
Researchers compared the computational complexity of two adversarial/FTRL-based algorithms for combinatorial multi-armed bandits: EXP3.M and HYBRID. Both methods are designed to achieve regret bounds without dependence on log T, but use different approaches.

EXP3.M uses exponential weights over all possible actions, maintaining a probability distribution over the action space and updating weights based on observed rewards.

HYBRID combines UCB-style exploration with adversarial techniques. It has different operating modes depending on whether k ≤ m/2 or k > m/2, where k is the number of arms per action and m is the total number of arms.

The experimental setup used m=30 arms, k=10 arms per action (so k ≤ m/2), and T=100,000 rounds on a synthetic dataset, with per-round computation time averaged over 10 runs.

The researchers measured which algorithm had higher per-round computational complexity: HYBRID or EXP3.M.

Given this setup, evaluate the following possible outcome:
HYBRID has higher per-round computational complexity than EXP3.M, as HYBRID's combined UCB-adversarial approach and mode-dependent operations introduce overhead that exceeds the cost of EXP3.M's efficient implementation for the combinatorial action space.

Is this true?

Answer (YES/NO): YES